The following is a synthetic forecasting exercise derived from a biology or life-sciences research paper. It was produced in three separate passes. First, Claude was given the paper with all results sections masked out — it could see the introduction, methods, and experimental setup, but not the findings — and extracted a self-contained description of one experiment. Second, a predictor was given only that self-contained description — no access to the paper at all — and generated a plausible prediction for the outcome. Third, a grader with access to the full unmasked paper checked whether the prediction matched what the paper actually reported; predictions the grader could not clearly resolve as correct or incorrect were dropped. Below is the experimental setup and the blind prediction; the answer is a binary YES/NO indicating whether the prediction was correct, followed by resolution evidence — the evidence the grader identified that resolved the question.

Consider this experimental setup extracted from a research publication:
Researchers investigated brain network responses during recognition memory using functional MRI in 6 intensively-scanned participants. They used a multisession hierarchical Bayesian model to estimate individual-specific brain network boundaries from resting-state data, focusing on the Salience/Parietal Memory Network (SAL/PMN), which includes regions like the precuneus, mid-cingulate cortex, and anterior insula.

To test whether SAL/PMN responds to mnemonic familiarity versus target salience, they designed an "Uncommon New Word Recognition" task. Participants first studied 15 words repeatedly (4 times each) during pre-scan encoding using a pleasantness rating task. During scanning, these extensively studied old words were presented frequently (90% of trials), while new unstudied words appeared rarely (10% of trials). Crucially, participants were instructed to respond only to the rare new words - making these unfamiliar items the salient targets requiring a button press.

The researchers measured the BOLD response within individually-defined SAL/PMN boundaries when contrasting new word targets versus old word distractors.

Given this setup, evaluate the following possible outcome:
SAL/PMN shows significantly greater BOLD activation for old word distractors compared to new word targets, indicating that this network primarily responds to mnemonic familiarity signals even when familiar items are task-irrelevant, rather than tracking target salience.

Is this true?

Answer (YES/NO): NO